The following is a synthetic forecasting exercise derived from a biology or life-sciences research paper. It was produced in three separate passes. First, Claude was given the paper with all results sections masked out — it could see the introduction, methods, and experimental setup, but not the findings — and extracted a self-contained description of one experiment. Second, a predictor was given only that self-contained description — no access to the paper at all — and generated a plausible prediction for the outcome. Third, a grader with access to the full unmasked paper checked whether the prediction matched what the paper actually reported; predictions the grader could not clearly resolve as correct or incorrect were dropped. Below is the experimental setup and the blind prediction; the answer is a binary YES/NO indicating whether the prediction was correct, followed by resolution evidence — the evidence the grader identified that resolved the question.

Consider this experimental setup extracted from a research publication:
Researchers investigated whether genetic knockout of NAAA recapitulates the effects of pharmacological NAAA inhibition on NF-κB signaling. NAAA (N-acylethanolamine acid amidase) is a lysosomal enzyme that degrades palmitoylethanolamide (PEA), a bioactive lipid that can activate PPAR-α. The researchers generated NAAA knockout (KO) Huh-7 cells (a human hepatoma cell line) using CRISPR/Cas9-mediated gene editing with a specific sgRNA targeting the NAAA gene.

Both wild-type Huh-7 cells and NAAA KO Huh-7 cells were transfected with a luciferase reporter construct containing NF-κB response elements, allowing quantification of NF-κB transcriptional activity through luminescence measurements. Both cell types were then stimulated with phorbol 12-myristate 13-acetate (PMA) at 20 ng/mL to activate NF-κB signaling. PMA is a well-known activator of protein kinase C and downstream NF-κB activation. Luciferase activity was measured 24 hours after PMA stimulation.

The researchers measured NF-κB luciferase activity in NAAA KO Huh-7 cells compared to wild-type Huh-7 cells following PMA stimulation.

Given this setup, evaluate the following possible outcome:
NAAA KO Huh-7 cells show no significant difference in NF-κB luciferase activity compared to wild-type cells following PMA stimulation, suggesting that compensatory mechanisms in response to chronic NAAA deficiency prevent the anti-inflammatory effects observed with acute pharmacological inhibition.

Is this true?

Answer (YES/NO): NO